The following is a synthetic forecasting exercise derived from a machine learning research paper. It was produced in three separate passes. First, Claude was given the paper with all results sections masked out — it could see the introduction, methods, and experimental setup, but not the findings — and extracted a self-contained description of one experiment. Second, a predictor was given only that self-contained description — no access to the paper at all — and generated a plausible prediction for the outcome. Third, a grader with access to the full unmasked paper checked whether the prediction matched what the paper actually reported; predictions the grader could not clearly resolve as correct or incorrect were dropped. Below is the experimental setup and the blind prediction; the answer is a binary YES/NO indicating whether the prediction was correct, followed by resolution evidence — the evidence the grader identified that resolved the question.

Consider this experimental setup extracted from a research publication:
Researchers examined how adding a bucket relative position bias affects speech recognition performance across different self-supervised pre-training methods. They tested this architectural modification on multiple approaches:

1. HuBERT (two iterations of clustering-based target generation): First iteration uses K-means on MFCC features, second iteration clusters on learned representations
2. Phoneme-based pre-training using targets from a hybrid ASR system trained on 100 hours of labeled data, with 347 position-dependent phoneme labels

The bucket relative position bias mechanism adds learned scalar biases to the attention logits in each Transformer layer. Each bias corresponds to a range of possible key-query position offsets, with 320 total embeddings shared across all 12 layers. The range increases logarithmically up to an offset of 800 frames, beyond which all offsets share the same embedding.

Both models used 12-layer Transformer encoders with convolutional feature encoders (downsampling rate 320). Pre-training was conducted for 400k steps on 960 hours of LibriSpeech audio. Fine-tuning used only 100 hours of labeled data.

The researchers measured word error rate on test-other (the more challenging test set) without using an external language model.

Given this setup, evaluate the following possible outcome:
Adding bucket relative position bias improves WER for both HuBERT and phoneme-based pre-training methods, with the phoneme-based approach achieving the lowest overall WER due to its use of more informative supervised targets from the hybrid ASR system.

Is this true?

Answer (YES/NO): YES